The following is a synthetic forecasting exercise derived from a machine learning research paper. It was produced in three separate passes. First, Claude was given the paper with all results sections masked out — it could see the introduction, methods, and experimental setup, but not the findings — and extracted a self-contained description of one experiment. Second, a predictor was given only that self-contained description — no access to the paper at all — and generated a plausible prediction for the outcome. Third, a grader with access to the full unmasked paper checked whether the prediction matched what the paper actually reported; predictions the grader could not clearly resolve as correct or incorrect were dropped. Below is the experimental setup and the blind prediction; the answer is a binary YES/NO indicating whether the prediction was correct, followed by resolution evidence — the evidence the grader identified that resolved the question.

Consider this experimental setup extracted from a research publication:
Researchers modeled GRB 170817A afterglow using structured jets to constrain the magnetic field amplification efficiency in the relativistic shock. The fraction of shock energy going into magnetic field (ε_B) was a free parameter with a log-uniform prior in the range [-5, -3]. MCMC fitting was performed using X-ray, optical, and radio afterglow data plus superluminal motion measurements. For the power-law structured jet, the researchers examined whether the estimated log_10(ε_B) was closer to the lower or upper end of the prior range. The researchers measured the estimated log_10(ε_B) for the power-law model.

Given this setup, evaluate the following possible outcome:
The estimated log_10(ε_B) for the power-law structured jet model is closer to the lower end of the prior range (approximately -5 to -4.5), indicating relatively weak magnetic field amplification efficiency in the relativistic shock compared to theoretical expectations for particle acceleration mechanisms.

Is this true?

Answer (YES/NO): NO